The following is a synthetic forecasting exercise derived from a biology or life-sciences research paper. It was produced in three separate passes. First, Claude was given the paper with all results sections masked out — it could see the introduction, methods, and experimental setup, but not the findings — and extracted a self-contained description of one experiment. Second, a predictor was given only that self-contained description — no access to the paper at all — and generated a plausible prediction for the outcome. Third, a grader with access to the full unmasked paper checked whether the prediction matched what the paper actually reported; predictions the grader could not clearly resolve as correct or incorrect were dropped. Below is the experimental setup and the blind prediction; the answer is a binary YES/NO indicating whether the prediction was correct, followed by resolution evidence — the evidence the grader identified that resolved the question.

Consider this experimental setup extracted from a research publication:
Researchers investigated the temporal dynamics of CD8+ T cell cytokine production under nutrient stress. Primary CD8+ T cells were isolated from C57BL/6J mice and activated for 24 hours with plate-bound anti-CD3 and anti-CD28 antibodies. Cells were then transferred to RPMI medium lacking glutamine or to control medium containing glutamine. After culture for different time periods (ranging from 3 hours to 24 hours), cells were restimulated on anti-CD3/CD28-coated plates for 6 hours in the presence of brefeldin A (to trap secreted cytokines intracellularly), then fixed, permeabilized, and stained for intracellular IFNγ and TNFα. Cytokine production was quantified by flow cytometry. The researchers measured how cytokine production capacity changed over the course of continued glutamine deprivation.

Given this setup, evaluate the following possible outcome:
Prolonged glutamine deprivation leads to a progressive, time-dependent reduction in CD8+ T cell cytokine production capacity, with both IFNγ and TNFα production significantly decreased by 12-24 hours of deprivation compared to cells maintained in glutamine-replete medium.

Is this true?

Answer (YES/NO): NO